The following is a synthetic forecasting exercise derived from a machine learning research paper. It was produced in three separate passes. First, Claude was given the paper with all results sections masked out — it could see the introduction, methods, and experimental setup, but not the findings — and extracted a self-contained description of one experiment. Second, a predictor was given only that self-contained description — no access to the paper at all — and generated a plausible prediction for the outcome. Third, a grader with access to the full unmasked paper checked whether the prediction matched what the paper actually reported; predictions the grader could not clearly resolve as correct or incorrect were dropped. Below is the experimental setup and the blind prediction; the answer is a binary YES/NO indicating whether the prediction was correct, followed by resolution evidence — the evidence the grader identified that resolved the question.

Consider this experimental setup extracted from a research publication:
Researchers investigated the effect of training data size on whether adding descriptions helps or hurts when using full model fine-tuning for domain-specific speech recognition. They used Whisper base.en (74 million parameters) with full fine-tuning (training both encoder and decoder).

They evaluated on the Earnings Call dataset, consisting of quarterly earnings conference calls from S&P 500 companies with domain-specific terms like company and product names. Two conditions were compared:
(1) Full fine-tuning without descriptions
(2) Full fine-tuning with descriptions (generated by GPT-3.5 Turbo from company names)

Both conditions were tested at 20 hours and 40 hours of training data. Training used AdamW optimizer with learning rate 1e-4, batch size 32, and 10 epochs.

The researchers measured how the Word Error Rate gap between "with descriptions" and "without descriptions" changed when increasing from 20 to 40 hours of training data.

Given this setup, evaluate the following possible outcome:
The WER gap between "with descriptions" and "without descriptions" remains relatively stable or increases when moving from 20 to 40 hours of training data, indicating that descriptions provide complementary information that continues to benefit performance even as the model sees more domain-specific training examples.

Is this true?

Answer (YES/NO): NO